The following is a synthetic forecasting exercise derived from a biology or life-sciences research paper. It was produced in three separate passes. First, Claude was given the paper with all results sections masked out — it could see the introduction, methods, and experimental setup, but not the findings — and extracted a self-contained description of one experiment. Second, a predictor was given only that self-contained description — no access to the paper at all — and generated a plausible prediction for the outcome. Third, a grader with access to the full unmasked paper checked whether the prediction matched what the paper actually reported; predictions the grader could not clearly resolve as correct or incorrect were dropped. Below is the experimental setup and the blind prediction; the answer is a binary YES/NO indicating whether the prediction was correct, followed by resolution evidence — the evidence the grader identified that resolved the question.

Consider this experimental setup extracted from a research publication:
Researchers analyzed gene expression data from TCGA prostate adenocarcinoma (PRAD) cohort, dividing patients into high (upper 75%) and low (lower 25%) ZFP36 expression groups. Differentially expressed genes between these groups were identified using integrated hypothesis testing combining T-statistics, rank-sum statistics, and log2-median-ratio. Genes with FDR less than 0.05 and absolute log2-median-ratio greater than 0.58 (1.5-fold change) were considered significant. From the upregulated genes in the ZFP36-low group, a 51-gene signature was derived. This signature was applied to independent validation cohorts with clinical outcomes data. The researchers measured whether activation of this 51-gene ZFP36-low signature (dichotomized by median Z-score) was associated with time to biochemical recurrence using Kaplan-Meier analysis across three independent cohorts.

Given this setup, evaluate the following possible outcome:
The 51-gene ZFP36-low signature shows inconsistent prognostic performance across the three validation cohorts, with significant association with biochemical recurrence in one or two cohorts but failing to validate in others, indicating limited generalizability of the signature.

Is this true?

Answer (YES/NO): NO